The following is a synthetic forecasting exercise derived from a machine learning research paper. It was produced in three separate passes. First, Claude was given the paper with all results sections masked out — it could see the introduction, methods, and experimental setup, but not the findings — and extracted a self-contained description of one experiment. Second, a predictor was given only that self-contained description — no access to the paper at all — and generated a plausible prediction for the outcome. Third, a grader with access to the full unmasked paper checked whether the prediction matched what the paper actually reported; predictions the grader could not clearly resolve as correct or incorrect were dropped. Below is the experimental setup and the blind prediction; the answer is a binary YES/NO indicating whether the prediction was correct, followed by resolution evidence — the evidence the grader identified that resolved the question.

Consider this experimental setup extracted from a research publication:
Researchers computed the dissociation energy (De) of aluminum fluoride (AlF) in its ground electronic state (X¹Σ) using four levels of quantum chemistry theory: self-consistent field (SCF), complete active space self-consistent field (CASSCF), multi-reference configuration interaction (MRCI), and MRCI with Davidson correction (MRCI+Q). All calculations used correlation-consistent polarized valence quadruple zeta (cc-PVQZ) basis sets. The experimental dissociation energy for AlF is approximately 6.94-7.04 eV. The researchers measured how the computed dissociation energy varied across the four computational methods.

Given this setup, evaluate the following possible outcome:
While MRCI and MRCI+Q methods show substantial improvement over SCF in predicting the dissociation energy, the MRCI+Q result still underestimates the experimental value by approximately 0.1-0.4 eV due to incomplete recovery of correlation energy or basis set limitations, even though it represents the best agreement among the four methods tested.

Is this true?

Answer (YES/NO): NO